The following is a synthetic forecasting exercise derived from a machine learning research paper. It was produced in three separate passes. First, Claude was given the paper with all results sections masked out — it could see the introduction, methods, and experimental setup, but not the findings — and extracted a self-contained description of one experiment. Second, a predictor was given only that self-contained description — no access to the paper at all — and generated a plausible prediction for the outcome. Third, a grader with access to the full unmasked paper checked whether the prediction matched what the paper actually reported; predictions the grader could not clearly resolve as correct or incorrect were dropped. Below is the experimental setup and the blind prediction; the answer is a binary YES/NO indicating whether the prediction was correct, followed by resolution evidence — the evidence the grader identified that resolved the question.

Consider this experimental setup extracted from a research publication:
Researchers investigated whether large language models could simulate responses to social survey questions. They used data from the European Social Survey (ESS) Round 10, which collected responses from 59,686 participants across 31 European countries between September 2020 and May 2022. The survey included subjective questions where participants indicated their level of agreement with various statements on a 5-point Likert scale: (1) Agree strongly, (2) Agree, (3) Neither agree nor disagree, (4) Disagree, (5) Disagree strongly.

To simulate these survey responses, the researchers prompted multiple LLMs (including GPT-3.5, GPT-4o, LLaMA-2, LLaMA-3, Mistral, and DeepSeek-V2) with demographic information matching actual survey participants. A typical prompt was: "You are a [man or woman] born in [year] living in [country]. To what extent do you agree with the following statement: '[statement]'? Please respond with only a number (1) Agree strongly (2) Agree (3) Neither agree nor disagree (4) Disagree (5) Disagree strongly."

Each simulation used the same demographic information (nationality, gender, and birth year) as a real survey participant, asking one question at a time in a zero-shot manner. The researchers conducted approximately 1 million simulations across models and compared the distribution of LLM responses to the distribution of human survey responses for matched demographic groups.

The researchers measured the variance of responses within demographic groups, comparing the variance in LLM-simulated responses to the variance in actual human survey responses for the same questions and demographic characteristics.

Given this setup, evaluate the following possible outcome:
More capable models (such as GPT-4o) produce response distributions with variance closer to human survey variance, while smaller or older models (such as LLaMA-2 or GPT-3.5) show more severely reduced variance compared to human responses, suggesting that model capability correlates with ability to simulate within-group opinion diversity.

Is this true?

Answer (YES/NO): NO